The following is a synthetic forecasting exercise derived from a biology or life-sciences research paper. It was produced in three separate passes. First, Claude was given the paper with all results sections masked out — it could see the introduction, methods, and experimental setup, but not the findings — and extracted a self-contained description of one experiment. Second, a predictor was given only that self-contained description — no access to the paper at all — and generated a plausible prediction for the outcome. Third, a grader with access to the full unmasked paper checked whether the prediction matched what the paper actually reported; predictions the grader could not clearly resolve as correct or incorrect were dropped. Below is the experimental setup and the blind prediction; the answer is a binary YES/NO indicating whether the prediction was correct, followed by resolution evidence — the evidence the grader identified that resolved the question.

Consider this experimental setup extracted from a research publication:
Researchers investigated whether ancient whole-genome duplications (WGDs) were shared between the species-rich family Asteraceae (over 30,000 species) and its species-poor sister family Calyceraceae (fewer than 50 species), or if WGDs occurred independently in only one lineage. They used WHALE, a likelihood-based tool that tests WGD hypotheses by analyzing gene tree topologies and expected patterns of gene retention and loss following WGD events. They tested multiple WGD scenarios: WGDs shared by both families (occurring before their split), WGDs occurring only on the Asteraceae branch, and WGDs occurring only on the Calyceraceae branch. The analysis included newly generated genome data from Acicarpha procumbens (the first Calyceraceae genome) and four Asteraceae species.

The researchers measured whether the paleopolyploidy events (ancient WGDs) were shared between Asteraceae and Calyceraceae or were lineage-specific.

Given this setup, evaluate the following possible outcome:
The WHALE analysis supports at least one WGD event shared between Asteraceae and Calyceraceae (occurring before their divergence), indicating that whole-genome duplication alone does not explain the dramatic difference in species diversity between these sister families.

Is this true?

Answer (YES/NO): YES